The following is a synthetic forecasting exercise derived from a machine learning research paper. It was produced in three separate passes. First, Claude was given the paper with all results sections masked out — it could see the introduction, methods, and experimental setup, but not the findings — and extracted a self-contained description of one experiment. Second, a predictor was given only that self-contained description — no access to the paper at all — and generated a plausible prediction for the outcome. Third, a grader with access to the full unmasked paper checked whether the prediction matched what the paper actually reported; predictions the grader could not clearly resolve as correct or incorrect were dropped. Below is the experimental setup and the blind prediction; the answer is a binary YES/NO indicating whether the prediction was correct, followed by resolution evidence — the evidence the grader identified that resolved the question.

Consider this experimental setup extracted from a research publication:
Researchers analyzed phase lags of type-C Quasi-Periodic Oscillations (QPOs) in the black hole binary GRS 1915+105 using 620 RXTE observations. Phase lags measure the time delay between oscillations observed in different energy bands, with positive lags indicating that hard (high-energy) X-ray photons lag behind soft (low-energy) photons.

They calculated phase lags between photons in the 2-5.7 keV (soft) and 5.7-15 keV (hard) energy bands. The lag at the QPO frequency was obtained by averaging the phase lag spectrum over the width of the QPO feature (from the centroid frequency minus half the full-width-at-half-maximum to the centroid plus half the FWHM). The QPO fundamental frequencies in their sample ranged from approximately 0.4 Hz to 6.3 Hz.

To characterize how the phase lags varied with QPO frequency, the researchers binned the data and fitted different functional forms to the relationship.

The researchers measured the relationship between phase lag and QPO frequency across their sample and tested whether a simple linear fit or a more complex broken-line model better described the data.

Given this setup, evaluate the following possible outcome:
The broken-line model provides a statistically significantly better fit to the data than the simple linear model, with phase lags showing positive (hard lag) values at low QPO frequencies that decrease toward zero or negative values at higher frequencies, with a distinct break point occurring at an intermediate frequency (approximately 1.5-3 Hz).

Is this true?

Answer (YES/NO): YES